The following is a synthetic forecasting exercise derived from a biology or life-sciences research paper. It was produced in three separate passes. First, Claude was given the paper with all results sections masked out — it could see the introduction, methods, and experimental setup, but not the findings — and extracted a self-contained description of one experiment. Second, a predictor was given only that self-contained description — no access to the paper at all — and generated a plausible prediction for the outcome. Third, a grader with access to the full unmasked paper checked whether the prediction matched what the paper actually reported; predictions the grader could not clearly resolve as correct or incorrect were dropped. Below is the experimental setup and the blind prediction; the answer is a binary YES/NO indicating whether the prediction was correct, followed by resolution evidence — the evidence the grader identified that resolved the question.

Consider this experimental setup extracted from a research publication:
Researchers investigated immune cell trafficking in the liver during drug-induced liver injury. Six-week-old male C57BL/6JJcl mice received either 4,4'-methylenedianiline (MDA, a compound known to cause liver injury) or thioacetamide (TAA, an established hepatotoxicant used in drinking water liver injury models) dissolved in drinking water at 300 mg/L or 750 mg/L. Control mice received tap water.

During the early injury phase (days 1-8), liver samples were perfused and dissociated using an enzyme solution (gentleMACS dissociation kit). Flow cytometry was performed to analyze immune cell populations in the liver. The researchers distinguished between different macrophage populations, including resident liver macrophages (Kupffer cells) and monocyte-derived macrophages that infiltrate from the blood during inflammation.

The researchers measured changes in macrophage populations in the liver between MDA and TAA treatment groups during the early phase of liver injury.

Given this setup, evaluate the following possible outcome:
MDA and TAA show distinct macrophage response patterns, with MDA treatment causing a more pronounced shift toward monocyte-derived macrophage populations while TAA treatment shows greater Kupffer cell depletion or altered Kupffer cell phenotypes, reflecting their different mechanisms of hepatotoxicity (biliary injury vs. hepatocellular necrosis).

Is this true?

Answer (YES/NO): NO